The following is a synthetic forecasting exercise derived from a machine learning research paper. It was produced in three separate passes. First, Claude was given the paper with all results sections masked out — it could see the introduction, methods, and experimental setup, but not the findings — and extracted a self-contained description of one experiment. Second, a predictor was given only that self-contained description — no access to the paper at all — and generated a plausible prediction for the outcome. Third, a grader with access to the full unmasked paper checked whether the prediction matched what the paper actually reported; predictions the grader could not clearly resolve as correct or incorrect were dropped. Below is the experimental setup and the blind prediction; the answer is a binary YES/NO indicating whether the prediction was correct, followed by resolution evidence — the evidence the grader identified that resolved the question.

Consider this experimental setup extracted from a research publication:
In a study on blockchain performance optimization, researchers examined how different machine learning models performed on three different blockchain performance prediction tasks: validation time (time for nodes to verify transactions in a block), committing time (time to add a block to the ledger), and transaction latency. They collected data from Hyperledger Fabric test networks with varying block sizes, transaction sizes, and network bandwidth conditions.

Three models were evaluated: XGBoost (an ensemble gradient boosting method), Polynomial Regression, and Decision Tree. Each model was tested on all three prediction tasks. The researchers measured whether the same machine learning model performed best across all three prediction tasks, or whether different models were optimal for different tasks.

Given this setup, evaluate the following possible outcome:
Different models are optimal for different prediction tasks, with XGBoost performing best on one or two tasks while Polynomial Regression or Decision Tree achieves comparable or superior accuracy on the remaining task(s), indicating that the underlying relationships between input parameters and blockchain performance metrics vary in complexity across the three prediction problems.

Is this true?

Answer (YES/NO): YES